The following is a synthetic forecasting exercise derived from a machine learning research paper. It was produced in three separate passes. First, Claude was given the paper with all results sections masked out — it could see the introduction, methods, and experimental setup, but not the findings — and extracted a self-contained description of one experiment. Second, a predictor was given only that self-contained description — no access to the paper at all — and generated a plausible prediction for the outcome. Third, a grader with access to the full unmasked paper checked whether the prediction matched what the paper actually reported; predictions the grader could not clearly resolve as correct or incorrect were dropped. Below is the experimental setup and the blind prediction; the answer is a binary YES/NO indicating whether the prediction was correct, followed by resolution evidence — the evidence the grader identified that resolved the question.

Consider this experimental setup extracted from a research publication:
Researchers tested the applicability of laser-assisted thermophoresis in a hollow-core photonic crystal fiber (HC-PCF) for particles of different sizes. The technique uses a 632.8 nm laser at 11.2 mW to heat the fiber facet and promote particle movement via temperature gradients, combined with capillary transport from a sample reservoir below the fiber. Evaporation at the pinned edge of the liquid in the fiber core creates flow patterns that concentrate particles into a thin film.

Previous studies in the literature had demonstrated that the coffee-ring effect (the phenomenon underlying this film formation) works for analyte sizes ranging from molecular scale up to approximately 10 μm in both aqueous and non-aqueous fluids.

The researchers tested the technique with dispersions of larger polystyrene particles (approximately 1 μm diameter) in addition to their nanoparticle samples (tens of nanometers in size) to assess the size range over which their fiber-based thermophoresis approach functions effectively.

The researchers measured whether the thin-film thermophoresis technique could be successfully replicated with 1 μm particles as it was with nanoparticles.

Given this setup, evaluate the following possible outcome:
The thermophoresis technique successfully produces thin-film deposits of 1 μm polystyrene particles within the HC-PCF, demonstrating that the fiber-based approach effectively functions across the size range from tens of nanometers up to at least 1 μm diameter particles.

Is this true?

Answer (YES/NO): NO